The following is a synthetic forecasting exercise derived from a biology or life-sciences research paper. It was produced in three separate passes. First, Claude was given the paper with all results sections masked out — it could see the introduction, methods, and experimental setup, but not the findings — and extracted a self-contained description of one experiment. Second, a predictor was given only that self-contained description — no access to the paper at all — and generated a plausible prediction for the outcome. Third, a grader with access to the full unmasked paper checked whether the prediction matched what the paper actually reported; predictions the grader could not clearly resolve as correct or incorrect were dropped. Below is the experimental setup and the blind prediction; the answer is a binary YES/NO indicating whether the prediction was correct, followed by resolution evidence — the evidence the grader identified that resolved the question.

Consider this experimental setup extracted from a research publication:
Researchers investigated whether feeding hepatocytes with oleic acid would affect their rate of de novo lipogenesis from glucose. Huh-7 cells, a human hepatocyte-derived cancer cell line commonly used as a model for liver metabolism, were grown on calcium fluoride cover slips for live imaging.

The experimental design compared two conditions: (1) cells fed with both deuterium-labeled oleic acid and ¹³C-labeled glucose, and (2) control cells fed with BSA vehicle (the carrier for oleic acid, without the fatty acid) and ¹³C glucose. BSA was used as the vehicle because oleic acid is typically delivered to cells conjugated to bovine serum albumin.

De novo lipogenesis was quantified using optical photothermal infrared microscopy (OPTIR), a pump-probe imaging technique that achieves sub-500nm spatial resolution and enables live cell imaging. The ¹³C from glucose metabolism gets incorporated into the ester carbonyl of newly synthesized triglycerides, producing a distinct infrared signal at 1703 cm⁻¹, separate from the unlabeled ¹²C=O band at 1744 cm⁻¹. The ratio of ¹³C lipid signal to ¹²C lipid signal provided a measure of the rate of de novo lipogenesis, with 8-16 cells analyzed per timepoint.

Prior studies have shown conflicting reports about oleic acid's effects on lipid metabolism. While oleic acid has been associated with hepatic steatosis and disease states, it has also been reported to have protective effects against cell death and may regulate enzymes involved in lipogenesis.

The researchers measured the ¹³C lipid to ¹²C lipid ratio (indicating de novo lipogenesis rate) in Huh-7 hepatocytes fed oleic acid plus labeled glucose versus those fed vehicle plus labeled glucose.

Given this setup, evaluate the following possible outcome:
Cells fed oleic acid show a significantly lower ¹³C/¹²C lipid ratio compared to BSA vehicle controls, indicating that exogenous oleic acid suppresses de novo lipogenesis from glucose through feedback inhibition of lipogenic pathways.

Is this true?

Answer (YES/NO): YES